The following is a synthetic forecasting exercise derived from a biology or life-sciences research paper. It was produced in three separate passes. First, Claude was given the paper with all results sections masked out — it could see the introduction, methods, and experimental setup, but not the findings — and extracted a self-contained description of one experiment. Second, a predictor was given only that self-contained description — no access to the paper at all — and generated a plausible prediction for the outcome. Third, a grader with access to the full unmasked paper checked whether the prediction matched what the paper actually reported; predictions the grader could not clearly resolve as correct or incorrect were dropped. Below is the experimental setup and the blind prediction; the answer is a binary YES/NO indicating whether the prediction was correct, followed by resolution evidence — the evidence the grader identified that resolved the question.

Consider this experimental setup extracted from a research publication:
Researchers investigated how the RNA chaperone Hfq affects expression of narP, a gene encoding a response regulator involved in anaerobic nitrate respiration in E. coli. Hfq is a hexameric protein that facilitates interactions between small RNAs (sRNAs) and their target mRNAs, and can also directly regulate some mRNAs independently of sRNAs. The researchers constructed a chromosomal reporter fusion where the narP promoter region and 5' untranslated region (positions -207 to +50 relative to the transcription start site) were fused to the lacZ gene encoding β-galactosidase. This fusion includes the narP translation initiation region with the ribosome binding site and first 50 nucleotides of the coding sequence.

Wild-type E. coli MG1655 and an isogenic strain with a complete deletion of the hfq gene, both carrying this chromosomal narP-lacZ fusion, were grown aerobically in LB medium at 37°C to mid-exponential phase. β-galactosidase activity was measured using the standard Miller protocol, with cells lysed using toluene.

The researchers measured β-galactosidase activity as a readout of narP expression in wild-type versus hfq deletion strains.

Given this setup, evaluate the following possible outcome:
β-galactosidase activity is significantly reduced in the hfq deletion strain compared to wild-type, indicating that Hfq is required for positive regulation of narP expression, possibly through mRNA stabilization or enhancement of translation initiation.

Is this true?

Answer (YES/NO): NO